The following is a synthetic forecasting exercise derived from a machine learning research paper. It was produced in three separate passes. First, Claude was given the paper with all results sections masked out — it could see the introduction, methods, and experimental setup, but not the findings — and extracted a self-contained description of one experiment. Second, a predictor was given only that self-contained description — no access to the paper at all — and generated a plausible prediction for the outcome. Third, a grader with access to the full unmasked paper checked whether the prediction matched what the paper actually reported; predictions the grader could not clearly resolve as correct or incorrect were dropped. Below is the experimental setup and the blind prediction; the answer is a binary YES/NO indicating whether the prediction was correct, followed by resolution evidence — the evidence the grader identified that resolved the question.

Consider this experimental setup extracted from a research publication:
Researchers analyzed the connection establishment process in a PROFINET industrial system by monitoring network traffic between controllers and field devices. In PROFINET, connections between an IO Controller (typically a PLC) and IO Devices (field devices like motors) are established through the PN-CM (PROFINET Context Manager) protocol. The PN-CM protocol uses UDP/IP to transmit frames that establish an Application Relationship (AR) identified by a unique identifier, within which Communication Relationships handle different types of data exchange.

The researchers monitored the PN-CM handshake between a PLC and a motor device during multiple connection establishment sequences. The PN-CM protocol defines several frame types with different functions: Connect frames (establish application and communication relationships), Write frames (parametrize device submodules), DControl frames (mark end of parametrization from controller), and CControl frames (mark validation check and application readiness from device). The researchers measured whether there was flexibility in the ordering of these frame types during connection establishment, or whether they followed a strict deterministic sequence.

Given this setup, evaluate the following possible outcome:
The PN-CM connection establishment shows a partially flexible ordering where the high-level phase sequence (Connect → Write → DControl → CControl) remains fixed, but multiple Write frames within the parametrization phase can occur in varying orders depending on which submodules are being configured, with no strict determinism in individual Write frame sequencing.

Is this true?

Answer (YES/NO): NO